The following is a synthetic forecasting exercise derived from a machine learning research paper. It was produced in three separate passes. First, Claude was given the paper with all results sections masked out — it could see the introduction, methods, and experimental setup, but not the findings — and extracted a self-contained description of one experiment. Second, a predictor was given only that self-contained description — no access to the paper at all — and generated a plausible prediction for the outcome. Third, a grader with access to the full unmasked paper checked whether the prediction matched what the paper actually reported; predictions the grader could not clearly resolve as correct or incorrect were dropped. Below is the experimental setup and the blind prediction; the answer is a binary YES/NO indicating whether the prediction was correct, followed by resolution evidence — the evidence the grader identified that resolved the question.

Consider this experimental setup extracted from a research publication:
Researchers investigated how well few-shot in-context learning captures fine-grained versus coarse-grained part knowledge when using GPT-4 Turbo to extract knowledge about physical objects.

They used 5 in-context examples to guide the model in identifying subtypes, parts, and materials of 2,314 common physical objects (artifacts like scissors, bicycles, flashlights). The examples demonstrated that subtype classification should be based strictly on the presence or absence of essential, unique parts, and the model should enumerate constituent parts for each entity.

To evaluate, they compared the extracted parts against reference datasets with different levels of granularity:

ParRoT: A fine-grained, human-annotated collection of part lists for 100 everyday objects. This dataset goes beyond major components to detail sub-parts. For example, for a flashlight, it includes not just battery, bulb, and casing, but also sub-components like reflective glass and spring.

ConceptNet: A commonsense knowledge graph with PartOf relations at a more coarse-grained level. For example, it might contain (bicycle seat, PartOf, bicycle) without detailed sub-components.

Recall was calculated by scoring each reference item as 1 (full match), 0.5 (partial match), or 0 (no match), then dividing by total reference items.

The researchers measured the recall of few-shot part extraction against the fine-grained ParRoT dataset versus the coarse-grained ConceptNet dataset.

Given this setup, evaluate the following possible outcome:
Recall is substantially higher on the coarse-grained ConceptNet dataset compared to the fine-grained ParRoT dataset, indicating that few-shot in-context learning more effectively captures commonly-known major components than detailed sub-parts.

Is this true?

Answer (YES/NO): YES